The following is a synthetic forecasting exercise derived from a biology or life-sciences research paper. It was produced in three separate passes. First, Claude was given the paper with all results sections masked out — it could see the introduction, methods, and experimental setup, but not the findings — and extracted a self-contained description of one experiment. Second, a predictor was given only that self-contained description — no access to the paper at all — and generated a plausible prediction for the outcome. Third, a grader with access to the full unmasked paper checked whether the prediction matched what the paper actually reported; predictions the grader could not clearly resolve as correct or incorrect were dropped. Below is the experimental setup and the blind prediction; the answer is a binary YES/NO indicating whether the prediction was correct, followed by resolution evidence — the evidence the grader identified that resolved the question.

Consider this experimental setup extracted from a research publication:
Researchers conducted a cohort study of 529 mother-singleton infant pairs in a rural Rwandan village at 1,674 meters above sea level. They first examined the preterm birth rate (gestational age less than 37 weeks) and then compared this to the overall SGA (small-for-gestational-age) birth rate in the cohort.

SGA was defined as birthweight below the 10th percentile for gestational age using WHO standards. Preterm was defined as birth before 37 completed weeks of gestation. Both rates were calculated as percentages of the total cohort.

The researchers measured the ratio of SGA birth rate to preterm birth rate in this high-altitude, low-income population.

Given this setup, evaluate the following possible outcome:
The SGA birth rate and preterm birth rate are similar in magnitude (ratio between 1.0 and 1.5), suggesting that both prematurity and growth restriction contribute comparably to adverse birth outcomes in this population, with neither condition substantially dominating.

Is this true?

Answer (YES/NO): NO